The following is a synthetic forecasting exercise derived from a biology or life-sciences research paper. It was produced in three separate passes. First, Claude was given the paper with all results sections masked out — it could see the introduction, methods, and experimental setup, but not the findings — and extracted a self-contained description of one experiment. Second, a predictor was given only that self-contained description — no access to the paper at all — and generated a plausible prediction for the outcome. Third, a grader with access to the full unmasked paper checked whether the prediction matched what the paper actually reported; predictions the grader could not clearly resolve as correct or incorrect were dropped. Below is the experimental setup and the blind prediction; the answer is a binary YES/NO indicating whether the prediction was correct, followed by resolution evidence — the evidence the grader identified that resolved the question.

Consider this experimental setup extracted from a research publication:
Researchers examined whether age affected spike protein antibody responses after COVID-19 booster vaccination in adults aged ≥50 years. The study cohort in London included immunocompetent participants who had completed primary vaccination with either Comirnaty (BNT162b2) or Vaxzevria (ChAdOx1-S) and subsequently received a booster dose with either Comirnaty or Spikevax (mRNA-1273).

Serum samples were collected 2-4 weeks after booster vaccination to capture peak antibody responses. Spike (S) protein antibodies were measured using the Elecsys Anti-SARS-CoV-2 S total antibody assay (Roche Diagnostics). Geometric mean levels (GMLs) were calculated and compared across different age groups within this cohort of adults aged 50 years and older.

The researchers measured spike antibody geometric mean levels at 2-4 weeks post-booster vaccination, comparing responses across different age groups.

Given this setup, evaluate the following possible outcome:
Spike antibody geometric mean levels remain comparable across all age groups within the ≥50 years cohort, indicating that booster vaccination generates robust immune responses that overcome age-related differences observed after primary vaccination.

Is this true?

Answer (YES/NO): YES